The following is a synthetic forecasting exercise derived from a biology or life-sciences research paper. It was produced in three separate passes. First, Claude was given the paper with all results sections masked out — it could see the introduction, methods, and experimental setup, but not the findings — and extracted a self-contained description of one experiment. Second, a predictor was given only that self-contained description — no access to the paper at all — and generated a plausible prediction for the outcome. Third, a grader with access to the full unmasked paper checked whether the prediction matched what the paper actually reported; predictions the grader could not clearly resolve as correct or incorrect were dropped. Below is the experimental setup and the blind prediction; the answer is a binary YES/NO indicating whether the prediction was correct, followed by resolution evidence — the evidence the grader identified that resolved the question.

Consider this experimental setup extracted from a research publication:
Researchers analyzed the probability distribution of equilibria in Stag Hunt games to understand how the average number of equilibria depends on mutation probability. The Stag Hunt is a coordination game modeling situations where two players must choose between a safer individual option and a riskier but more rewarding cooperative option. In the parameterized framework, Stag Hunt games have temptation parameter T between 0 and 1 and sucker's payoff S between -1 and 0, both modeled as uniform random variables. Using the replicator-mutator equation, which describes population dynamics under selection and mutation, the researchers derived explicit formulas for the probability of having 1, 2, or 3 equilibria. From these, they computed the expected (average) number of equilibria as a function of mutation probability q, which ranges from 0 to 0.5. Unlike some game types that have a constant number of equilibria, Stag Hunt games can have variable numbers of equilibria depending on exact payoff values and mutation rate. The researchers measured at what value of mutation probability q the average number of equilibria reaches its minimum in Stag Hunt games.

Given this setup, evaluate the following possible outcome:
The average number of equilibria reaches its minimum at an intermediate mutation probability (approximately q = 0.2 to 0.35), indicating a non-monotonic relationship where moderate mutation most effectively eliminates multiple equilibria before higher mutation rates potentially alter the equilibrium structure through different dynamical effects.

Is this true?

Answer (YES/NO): YES